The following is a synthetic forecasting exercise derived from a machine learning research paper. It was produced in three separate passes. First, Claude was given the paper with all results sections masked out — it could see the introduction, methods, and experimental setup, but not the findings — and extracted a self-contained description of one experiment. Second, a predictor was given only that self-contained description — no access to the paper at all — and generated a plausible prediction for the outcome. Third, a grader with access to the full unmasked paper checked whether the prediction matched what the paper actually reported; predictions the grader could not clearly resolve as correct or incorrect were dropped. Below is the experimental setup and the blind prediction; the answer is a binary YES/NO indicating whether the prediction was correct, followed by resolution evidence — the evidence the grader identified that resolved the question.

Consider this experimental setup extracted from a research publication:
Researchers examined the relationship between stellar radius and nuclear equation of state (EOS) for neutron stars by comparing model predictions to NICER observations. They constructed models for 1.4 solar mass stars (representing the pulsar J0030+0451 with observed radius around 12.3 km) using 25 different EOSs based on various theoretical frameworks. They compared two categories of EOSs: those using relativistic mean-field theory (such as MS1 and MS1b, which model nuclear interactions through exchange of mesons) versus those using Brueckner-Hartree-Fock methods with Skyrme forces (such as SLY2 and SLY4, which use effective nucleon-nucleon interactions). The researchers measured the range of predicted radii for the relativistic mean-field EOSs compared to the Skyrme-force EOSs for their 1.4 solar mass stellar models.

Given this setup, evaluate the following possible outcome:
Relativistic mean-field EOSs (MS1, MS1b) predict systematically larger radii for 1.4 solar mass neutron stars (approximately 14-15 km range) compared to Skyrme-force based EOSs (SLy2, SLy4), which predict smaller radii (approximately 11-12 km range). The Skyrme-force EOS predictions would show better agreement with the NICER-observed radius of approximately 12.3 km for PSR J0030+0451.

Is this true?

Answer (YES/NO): YES